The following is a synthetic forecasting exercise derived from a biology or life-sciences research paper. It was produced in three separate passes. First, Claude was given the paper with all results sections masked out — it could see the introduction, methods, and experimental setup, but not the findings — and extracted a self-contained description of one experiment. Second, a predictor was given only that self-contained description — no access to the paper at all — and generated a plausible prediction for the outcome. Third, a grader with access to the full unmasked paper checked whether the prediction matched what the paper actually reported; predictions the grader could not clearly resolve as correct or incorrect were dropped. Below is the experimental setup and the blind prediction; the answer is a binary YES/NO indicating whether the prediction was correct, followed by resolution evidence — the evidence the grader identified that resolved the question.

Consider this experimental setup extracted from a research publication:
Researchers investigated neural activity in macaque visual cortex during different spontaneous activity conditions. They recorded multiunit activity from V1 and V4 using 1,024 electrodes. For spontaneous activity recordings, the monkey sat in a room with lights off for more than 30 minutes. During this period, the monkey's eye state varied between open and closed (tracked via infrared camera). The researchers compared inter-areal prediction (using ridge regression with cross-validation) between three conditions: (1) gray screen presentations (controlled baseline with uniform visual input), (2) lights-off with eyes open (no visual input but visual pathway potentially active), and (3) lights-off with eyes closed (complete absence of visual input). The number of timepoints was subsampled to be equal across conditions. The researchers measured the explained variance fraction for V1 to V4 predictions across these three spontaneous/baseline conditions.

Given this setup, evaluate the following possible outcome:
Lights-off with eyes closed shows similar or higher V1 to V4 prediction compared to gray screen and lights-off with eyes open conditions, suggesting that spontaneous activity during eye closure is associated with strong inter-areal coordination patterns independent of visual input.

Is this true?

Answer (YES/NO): YES